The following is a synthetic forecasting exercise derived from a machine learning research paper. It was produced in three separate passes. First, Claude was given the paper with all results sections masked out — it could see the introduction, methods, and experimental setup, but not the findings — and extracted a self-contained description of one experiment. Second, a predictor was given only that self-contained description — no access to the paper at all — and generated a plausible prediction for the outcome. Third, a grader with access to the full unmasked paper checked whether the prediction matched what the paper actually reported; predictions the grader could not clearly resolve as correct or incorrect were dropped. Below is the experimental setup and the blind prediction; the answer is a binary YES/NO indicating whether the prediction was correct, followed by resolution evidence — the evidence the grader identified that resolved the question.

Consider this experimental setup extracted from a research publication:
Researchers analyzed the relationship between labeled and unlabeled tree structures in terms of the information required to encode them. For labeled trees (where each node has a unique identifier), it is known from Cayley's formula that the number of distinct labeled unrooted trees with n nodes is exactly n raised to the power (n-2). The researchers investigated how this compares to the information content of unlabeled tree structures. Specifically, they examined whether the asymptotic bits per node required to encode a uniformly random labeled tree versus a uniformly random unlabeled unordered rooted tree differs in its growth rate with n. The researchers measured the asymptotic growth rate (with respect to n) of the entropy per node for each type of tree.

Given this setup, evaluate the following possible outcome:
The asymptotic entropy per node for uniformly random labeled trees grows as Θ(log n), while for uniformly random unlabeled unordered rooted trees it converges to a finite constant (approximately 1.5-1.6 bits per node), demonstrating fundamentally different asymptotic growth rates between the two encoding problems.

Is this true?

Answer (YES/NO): YES